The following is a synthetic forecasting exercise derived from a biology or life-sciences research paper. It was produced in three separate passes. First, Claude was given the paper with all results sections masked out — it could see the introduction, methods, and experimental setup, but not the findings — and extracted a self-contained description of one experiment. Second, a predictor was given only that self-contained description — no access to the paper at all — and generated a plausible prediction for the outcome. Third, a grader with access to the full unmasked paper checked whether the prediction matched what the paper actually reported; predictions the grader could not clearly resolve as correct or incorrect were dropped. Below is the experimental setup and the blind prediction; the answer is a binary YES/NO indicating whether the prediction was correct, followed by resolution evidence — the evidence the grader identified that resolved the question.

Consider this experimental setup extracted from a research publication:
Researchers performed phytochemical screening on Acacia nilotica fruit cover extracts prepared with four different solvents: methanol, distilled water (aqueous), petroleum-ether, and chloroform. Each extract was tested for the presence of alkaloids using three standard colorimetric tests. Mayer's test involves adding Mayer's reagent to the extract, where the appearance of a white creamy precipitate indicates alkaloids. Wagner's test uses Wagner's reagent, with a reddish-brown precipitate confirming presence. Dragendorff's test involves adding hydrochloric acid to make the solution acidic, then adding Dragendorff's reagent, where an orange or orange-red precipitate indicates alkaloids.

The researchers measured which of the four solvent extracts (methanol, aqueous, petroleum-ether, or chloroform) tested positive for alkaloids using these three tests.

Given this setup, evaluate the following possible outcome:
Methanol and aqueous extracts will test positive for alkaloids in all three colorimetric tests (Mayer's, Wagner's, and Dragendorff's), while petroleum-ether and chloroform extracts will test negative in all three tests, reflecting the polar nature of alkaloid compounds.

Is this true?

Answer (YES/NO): NO